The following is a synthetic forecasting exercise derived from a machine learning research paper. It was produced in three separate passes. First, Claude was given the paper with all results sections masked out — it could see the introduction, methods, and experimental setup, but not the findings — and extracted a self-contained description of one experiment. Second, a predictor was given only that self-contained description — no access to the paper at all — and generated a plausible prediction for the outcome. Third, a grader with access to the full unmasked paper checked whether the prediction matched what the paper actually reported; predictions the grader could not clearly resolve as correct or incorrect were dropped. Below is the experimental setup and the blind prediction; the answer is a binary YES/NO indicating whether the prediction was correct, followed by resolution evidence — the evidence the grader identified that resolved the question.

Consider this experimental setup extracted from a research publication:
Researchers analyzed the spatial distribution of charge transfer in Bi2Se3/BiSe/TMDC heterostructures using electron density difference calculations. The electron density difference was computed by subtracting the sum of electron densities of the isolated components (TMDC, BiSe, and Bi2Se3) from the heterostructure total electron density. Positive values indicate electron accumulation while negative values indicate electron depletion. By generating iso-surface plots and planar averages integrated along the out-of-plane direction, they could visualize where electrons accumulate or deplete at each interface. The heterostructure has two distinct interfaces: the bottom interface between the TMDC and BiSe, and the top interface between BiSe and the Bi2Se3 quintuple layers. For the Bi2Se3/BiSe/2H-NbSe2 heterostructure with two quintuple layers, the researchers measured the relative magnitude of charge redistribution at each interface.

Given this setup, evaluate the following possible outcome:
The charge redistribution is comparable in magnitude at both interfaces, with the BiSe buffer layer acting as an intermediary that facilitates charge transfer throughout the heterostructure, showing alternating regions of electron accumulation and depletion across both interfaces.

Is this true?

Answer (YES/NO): NO